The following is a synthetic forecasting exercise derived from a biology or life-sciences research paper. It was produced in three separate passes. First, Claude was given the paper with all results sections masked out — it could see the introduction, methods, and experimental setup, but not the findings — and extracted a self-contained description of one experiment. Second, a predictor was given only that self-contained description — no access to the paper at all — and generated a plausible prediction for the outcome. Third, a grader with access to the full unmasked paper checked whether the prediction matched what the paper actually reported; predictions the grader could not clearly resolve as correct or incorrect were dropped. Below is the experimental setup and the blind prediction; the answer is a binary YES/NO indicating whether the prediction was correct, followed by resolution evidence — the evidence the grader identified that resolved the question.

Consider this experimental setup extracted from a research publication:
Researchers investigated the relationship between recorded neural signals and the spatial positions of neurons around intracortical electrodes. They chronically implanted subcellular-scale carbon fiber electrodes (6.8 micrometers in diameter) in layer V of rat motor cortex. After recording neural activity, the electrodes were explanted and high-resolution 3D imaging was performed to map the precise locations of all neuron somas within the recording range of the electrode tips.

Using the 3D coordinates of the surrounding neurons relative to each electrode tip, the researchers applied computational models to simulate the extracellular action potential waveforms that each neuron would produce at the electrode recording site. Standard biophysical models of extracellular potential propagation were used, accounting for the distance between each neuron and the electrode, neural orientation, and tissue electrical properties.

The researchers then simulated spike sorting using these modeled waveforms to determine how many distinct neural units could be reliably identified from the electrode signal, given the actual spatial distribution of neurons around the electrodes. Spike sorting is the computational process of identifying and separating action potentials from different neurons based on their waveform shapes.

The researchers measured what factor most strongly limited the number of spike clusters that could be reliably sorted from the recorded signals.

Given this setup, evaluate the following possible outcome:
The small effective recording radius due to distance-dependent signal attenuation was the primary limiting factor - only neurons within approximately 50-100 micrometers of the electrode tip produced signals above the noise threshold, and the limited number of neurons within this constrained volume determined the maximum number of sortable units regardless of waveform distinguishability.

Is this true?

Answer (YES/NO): NO